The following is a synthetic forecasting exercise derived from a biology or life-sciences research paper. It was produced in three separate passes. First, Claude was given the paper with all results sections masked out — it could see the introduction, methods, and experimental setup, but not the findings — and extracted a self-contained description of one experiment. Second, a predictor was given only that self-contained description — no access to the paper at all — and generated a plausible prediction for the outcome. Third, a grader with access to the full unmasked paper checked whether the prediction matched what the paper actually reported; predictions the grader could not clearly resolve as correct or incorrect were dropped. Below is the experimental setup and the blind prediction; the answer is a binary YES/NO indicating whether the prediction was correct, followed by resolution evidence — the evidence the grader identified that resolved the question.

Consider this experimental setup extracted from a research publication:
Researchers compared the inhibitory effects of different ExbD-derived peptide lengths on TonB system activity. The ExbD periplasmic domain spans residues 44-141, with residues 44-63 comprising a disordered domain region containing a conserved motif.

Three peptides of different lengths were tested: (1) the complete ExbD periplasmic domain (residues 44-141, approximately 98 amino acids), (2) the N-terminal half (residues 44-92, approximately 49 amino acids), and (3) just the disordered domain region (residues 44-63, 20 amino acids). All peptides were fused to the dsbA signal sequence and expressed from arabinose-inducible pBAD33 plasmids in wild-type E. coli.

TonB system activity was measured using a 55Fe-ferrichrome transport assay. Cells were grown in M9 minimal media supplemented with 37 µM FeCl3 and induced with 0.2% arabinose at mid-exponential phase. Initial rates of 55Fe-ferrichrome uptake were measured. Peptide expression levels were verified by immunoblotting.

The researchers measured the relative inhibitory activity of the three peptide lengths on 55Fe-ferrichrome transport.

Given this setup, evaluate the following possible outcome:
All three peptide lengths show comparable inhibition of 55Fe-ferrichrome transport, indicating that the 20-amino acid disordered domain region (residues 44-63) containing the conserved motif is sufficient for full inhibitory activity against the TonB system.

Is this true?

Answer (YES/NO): NO